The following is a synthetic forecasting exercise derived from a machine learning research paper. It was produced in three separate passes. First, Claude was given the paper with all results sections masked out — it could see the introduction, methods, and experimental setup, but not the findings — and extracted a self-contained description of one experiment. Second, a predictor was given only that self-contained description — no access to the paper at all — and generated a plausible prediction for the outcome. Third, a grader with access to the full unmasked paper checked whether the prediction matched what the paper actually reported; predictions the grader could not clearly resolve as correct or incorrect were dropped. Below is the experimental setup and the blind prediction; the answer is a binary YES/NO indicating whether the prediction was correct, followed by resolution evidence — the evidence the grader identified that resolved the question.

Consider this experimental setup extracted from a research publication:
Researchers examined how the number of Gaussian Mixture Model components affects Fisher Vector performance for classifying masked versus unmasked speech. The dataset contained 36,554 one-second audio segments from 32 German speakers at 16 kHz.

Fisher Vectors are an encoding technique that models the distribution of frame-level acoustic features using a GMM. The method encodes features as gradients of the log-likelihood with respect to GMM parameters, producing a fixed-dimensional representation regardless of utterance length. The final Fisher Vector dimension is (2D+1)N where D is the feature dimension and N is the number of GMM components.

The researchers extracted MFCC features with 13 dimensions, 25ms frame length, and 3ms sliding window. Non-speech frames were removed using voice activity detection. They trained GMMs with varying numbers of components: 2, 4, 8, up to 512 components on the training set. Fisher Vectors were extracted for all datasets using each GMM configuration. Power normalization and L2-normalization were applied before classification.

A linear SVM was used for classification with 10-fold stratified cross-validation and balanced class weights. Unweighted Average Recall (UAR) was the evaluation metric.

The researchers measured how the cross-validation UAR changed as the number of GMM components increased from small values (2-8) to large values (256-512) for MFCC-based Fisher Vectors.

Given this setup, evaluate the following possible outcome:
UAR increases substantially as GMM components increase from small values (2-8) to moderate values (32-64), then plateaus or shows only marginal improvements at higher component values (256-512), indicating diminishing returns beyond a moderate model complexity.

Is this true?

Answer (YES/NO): NO